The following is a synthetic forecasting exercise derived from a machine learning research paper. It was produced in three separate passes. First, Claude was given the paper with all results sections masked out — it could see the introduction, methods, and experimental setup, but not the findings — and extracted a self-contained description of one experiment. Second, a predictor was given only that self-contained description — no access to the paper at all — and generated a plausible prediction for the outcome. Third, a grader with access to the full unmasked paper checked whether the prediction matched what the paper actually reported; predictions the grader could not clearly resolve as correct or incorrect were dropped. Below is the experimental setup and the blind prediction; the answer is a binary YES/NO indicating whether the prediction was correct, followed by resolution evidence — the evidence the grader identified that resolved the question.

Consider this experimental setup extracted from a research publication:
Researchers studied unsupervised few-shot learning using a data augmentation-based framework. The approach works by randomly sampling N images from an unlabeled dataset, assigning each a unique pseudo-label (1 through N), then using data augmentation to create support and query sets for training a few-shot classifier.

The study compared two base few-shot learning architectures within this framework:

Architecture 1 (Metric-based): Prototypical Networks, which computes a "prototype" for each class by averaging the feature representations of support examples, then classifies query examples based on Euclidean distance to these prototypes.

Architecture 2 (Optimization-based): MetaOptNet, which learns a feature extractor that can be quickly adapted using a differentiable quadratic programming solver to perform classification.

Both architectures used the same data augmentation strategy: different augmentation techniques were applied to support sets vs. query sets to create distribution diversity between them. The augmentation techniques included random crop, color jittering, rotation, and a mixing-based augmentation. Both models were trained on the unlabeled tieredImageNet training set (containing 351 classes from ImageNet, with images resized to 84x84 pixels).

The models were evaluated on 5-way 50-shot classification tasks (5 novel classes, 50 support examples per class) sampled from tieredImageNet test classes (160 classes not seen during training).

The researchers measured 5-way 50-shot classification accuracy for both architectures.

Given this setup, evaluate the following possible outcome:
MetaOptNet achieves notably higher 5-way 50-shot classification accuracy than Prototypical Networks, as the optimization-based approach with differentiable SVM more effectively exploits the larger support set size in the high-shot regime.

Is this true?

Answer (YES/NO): YES